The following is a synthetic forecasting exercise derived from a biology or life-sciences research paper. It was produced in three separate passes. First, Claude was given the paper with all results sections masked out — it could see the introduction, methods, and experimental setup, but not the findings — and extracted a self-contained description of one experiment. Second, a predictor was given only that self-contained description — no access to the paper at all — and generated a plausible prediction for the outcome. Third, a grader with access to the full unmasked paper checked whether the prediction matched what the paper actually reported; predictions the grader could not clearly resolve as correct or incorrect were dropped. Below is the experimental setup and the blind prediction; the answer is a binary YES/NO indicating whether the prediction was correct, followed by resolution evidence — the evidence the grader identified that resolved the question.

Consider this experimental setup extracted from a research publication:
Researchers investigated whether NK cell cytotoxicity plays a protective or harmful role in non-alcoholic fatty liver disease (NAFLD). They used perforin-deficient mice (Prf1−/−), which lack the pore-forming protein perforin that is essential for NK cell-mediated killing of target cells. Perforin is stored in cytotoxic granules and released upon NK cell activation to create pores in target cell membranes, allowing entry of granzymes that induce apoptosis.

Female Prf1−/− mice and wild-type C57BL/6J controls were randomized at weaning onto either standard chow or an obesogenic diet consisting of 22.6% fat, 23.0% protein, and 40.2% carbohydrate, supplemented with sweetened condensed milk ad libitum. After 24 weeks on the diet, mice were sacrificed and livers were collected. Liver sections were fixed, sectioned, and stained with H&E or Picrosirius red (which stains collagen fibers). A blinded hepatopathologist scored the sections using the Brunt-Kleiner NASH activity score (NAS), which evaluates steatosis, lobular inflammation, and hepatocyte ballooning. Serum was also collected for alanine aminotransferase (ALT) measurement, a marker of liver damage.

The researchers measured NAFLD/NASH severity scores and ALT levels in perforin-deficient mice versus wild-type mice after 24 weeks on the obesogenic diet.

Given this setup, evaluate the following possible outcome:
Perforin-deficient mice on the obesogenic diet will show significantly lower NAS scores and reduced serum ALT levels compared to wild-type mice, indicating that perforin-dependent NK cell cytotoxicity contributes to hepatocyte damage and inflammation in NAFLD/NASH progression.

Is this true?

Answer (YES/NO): YES